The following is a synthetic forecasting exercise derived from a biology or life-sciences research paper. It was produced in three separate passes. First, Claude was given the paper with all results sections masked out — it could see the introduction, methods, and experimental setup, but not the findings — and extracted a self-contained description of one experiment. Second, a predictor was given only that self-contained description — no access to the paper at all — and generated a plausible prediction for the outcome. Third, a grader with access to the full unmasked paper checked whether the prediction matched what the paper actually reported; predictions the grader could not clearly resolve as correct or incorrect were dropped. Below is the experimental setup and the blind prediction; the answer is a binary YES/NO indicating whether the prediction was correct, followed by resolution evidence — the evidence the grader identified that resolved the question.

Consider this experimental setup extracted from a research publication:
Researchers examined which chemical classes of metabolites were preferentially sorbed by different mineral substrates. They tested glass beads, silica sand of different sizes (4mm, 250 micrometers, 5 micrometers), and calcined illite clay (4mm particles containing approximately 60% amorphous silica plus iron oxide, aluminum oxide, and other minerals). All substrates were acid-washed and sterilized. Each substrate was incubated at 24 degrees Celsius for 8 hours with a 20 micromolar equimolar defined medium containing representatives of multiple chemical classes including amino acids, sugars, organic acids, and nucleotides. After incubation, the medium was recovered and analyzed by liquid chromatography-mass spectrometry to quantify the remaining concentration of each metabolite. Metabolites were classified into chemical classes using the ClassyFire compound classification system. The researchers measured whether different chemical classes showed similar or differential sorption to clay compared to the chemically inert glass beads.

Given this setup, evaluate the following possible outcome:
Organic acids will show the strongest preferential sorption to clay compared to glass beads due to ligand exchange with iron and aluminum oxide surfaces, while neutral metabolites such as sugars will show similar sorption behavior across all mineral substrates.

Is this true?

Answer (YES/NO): NO